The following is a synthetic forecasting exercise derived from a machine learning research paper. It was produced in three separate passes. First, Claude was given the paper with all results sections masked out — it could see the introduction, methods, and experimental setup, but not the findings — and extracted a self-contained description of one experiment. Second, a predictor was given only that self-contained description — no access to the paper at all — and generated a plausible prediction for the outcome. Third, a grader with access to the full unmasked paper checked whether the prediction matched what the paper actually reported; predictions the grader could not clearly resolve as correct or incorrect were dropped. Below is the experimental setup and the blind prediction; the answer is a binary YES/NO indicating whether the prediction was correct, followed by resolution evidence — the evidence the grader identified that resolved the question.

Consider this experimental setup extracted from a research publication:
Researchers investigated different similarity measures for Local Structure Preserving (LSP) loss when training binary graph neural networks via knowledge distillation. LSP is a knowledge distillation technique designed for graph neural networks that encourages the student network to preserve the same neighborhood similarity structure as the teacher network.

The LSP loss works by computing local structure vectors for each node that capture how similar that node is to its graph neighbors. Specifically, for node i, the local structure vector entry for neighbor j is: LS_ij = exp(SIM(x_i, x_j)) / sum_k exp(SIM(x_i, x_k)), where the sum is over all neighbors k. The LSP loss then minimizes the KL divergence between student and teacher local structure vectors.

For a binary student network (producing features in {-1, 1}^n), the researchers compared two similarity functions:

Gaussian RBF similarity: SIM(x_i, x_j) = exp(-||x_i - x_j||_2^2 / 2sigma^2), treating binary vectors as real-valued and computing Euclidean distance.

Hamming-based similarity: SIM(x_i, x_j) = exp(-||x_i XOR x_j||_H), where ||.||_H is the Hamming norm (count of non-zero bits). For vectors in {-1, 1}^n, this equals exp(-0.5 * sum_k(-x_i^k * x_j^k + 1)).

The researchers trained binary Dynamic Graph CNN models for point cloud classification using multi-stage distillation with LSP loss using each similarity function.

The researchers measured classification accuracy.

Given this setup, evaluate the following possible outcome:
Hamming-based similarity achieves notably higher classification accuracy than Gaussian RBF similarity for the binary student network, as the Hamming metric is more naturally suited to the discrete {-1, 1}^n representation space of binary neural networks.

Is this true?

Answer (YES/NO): NO